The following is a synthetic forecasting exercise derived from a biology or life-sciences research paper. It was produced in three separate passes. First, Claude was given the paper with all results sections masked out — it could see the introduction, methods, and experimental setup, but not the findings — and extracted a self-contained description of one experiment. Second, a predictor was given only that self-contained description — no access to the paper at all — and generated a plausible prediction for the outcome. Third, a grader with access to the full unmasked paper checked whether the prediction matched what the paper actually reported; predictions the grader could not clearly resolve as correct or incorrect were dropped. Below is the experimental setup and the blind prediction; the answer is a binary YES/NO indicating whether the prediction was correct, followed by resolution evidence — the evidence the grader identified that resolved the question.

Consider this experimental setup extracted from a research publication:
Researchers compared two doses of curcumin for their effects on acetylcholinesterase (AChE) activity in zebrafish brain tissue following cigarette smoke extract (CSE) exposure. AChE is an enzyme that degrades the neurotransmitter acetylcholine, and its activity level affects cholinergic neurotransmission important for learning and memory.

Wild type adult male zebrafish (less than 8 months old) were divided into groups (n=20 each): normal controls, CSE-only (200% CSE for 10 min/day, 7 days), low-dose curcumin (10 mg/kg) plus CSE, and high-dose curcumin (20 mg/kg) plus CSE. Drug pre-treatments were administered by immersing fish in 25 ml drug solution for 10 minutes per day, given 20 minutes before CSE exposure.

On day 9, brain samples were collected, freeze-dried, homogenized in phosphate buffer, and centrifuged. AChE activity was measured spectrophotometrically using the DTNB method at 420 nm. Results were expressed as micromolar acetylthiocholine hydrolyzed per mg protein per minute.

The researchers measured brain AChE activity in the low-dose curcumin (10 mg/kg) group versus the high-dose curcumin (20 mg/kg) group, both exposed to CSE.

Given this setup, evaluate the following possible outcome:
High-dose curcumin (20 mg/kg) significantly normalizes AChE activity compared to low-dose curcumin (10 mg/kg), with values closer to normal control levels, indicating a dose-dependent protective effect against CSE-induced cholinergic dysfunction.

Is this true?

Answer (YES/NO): YES